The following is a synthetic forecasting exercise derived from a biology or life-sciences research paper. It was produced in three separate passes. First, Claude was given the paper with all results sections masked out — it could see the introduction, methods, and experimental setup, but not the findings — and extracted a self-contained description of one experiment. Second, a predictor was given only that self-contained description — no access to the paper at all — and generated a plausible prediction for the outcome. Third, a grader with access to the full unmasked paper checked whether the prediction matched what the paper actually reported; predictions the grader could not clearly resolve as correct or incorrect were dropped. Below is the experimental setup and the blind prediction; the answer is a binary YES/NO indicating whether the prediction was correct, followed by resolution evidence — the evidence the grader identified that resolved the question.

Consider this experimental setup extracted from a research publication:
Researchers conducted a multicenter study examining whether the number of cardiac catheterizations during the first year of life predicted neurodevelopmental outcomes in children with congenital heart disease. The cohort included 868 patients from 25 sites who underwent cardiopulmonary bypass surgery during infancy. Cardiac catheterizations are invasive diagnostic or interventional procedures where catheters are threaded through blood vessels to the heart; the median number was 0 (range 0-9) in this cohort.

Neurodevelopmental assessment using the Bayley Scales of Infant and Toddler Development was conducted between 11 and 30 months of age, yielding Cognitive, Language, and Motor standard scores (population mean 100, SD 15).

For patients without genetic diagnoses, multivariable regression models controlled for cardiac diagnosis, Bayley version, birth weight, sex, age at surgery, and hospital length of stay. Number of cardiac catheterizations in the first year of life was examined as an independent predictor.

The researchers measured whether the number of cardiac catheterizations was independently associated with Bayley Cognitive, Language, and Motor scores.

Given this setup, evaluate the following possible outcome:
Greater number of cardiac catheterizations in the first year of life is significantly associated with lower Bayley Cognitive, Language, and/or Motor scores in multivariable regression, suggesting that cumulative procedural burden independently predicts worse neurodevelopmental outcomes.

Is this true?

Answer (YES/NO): YES